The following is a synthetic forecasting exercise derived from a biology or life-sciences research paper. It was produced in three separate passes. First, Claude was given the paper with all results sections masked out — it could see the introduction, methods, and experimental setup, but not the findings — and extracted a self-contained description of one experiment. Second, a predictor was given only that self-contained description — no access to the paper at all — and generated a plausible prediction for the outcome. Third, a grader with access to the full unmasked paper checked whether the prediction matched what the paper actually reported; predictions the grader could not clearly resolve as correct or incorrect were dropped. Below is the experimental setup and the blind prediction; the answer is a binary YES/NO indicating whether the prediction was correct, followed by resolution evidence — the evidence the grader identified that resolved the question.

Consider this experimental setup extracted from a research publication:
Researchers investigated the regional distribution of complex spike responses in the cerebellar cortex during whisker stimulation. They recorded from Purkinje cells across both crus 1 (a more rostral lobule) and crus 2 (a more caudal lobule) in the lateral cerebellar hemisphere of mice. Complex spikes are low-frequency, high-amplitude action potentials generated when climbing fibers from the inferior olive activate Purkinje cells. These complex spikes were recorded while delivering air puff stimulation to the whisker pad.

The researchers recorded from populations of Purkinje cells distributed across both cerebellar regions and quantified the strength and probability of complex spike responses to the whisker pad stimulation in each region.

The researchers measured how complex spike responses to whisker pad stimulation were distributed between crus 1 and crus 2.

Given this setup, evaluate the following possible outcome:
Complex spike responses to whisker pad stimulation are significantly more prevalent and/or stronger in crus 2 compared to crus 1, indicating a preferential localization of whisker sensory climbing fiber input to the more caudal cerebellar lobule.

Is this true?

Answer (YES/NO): NO